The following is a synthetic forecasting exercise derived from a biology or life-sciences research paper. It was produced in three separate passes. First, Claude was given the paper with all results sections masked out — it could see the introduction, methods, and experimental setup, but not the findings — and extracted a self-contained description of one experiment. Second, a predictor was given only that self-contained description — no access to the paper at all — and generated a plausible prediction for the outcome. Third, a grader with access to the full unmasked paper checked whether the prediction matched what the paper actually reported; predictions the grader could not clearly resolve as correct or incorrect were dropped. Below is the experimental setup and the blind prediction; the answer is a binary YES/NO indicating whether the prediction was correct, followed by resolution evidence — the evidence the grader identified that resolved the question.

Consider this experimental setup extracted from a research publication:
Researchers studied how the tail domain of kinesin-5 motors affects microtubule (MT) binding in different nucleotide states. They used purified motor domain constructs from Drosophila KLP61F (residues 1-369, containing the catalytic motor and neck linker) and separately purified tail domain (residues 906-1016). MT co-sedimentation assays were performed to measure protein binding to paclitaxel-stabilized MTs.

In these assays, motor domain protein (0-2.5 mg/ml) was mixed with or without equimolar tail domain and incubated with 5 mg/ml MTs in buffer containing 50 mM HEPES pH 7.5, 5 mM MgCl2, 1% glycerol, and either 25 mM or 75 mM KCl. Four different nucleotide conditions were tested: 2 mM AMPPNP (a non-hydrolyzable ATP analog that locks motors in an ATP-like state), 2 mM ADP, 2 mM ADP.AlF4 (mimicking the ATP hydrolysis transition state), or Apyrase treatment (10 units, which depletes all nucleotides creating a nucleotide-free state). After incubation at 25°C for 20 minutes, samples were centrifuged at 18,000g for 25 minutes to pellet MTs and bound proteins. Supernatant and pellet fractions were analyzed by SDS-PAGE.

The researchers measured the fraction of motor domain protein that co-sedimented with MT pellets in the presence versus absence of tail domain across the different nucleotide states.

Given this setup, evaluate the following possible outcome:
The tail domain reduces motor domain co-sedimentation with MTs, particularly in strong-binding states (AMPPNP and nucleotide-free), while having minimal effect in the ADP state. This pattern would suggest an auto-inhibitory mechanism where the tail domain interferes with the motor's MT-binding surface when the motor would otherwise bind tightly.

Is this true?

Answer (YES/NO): NO